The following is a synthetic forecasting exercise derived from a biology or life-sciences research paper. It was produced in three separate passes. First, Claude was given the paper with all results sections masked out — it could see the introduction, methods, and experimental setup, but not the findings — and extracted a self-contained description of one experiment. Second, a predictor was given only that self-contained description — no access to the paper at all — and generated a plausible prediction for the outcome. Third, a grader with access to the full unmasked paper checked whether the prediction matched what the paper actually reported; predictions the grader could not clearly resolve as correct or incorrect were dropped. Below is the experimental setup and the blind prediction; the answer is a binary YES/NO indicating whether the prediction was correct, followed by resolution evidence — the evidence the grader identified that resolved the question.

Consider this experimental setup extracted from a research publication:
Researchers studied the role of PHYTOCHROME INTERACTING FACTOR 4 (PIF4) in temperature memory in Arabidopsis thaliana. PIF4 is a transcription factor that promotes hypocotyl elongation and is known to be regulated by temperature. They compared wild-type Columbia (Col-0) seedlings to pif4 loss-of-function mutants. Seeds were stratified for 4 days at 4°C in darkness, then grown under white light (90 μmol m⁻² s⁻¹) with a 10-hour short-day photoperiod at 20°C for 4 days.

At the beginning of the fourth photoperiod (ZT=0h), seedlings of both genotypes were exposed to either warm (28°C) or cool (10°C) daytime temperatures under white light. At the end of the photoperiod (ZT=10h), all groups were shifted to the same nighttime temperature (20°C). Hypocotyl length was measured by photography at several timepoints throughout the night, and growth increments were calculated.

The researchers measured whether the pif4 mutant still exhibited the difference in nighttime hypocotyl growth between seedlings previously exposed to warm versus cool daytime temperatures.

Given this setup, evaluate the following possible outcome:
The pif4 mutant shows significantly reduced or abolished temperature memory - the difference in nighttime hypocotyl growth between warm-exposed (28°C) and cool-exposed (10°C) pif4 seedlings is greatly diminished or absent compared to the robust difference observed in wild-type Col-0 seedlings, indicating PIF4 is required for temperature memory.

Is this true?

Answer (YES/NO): YES